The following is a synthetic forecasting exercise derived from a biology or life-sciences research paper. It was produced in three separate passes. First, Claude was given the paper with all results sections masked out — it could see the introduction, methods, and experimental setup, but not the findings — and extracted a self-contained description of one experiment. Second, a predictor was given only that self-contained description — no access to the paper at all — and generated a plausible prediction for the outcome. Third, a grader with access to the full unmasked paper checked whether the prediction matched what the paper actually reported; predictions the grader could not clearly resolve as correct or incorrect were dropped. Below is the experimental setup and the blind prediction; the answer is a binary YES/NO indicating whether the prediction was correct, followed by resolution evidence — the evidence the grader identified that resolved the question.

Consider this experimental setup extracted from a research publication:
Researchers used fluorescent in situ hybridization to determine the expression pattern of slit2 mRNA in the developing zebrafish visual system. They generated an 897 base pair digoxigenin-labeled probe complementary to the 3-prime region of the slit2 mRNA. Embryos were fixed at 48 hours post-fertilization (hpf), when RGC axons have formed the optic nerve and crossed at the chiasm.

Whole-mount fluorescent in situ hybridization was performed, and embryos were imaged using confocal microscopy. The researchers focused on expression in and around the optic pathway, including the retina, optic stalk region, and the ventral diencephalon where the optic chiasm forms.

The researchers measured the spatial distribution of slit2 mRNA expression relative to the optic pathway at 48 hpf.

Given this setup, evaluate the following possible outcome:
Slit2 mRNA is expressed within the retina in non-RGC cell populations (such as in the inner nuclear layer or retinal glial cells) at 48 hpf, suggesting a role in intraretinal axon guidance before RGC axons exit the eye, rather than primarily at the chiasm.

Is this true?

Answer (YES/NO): NO